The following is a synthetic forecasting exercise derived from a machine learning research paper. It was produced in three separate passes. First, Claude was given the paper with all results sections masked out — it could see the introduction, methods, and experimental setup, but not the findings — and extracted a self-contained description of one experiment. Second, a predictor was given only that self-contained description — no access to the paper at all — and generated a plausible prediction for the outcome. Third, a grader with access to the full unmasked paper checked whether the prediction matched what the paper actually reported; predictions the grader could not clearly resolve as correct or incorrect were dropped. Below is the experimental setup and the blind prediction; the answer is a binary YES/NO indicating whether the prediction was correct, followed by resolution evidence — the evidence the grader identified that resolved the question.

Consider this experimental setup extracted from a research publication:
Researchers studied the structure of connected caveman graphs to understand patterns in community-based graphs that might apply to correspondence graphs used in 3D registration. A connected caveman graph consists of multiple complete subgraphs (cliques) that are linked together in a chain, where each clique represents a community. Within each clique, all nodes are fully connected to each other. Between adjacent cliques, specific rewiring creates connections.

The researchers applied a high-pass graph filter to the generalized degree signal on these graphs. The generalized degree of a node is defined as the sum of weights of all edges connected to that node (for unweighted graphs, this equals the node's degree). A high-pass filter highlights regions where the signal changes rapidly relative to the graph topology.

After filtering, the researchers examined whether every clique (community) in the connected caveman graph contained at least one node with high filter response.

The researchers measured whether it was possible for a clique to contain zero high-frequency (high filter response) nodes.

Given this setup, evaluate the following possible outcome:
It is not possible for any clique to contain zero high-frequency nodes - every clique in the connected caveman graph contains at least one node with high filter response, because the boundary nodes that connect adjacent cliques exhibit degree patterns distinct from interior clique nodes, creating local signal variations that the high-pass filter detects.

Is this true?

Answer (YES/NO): YES